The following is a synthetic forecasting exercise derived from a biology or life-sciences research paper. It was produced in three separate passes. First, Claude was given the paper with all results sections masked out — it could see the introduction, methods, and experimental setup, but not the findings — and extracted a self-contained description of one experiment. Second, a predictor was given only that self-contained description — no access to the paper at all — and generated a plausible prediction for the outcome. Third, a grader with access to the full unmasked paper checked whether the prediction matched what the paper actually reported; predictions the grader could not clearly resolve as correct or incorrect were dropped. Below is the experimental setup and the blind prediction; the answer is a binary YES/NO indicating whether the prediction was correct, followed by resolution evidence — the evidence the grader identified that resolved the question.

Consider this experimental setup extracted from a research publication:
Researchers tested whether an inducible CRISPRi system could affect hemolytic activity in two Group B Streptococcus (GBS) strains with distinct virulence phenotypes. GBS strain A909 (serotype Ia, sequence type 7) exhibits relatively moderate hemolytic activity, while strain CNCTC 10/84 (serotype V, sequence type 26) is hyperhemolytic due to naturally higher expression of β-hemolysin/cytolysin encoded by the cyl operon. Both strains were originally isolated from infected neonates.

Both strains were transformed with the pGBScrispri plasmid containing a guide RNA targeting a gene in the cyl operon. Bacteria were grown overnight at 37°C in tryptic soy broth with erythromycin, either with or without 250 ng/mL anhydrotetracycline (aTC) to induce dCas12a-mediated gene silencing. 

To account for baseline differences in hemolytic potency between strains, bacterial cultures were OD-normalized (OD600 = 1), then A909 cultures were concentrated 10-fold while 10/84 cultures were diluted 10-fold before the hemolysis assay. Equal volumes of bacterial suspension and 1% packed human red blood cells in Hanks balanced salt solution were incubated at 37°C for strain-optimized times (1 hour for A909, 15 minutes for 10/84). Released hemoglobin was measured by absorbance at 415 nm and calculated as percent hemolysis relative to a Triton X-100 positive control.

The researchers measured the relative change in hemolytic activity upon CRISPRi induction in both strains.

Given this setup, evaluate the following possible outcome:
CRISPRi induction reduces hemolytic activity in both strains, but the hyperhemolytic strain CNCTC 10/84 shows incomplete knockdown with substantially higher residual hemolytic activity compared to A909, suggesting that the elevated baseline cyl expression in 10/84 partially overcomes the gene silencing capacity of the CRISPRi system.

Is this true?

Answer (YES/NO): NO